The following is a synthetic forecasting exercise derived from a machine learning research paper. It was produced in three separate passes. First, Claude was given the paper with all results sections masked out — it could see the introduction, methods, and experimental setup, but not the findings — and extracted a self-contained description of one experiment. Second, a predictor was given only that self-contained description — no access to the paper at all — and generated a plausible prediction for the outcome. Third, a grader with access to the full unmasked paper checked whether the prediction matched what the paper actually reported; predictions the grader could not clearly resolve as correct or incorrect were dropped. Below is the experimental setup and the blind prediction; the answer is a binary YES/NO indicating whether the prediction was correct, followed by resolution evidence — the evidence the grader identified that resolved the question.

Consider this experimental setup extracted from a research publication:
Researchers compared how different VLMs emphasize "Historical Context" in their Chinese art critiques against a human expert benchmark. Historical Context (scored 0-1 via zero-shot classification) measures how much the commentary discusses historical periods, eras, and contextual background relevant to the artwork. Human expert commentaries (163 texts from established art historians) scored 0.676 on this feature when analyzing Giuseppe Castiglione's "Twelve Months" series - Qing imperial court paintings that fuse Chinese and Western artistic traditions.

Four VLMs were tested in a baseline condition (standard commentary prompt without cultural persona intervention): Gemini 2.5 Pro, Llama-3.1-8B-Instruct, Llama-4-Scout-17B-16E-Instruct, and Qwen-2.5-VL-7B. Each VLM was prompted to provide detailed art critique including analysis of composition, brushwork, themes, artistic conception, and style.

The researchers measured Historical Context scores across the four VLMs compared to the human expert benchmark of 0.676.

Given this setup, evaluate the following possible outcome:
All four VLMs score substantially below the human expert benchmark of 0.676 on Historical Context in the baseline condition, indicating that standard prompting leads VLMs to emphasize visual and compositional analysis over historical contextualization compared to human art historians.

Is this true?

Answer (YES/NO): NO